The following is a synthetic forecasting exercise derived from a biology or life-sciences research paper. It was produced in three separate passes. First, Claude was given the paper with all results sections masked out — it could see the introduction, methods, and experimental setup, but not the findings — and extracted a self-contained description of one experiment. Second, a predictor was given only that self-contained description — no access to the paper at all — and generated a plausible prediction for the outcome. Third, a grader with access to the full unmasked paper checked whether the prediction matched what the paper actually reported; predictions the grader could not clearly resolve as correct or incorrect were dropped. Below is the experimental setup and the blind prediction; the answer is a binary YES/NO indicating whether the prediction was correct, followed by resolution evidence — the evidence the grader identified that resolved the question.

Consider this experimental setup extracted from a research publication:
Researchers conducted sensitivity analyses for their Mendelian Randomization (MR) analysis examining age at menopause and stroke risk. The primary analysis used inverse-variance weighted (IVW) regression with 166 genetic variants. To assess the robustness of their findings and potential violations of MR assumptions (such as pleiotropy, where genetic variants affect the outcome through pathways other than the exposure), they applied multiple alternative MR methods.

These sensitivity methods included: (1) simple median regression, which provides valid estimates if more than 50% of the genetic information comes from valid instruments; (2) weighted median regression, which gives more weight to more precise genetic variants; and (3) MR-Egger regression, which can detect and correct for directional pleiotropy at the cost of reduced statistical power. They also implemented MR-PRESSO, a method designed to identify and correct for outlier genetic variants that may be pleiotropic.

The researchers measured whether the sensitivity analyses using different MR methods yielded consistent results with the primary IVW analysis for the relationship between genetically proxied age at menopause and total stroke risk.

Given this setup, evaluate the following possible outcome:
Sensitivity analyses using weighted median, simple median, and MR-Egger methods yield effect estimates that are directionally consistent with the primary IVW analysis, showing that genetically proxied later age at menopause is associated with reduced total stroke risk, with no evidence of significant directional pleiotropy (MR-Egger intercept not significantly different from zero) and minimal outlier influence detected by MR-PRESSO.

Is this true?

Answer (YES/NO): NO